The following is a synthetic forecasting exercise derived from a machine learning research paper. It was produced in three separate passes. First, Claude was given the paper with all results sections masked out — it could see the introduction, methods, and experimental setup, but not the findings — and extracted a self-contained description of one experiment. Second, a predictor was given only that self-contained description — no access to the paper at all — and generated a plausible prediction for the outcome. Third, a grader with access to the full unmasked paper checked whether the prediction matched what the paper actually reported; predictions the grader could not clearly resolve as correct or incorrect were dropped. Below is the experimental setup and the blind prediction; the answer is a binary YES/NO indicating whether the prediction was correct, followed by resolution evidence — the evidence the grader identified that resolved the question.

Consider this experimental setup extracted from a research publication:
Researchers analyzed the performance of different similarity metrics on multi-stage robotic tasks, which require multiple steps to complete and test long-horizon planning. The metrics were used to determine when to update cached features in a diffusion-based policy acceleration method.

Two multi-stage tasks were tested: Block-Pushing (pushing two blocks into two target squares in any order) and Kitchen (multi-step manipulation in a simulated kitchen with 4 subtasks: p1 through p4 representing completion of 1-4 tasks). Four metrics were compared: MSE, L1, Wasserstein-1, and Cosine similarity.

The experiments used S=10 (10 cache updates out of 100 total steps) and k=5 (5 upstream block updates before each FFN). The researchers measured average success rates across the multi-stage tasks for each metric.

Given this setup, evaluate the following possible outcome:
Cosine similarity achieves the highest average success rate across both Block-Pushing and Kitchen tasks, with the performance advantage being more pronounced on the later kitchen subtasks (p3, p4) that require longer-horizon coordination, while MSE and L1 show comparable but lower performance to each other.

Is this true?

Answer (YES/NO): NO